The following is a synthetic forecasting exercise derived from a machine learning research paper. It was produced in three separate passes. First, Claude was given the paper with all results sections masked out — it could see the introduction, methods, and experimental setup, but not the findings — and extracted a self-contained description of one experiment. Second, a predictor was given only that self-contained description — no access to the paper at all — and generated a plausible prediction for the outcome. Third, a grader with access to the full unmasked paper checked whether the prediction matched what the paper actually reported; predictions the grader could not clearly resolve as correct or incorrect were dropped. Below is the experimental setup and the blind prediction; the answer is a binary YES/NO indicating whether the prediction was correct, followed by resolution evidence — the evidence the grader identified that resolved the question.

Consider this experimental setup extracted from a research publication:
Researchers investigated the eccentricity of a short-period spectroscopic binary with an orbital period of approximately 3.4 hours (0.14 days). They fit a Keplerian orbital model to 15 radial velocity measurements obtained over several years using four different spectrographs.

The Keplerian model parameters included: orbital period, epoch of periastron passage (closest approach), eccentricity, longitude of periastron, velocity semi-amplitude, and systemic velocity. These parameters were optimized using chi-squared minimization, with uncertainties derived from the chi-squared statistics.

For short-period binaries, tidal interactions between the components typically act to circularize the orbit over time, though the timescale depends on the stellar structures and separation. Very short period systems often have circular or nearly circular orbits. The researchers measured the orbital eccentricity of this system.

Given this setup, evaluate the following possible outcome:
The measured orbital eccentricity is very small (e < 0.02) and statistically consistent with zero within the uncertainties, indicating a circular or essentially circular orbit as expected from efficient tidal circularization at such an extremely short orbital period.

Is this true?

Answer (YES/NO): NO